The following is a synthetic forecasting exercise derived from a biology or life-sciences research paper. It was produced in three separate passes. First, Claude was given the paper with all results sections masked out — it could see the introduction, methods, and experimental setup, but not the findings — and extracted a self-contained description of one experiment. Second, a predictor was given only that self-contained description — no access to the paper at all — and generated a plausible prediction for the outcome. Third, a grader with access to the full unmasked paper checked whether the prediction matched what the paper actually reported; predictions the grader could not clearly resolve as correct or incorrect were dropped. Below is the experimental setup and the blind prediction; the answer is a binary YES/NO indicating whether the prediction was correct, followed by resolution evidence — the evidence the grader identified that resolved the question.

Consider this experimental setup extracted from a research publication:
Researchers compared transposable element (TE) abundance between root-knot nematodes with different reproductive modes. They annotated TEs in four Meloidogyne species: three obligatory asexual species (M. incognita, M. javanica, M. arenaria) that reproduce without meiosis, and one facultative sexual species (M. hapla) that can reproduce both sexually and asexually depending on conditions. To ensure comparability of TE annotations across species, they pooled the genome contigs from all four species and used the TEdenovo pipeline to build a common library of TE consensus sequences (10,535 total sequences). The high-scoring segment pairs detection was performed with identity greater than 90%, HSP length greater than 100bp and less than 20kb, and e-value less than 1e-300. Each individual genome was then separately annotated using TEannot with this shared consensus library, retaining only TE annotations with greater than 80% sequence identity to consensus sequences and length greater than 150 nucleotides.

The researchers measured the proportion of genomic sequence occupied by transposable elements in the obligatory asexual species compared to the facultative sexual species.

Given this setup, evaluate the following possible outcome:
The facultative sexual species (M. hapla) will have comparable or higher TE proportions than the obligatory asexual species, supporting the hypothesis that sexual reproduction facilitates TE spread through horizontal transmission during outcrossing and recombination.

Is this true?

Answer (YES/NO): NO